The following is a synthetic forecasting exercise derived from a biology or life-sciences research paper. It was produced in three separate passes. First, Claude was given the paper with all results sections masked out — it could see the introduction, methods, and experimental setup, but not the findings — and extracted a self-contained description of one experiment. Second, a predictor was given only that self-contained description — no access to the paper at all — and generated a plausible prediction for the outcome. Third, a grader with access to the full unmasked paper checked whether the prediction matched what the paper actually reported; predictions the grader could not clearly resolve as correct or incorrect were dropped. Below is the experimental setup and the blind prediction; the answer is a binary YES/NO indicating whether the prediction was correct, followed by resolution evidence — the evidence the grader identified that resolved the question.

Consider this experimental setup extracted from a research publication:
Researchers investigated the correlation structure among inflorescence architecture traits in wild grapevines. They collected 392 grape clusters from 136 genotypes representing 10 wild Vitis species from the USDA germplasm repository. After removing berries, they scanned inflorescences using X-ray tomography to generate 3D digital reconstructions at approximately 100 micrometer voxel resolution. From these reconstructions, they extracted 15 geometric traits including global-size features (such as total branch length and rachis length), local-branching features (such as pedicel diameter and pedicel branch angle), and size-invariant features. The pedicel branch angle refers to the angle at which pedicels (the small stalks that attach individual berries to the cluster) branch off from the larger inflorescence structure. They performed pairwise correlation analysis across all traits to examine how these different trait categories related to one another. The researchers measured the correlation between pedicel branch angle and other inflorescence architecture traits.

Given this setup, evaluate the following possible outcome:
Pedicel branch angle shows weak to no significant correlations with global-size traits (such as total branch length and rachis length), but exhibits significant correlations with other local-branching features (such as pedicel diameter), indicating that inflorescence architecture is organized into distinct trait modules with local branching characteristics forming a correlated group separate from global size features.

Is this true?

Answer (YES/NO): NO